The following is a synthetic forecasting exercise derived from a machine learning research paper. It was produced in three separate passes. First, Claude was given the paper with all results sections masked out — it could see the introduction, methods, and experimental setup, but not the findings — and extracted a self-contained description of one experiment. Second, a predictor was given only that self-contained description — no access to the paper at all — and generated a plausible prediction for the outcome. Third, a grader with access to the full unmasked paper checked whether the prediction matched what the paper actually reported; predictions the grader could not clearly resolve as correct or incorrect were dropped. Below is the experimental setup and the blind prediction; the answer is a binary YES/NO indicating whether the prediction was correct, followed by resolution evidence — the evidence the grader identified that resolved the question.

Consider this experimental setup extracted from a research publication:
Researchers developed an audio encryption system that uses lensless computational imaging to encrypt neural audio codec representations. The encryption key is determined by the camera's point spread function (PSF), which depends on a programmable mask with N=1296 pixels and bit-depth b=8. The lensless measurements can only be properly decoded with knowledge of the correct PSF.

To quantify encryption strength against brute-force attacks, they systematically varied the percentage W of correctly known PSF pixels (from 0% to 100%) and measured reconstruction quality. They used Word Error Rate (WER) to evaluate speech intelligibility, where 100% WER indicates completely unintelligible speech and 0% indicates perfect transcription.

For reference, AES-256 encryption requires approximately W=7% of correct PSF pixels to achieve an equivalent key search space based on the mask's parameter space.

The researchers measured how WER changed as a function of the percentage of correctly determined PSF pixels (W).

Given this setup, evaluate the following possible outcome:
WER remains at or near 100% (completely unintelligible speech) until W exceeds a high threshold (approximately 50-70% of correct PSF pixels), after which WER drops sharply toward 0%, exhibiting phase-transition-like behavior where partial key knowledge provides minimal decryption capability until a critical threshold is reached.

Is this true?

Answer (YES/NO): NO